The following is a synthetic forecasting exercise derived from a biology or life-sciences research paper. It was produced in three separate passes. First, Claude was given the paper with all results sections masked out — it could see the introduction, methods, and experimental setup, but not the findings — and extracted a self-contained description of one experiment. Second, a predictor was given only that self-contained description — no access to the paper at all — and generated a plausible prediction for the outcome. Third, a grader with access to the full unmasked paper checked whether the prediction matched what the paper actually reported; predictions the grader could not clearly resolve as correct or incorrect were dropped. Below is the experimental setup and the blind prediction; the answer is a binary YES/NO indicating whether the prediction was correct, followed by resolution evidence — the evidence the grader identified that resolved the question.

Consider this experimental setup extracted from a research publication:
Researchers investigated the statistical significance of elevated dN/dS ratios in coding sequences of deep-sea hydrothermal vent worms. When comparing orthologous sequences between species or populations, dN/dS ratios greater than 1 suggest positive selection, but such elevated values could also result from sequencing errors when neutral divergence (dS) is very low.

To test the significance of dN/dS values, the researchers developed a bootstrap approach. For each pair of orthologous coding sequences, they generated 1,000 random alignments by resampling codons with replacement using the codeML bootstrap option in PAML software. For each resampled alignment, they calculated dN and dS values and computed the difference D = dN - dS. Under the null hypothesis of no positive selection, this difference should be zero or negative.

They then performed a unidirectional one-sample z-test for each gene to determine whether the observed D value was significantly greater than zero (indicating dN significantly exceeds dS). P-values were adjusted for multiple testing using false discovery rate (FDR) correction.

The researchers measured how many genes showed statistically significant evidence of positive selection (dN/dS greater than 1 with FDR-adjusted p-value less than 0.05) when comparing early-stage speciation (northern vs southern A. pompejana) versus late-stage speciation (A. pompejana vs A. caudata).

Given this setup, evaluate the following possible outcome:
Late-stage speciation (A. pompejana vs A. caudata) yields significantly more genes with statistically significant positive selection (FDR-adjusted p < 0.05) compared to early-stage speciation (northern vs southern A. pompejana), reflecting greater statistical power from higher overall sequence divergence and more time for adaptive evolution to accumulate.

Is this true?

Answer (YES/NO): NO